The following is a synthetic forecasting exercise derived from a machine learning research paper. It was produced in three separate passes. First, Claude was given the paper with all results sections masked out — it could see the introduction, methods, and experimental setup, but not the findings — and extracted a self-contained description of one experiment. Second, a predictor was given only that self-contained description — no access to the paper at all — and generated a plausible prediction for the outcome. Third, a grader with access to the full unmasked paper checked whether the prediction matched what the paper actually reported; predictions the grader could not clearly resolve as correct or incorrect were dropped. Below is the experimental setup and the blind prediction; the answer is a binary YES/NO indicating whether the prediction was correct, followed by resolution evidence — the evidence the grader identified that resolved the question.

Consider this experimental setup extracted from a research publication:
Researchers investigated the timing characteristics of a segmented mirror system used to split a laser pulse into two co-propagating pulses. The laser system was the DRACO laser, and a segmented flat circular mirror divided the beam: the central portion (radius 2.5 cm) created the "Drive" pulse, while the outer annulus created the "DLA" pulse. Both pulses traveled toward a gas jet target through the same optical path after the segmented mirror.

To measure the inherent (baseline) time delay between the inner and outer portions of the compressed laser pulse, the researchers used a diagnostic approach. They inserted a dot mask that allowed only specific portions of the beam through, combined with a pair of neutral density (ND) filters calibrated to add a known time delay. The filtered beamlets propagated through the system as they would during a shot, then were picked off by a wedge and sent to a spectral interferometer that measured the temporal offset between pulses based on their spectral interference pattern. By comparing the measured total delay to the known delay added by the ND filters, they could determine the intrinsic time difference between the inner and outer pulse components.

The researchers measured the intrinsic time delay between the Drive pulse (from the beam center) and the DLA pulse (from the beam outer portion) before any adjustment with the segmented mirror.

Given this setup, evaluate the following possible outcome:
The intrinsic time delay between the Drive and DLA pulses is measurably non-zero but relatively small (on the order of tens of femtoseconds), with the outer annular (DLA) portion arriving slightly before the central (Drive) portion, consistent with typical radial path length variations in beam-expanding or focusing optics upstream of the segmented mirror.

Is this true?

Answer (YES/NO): NO